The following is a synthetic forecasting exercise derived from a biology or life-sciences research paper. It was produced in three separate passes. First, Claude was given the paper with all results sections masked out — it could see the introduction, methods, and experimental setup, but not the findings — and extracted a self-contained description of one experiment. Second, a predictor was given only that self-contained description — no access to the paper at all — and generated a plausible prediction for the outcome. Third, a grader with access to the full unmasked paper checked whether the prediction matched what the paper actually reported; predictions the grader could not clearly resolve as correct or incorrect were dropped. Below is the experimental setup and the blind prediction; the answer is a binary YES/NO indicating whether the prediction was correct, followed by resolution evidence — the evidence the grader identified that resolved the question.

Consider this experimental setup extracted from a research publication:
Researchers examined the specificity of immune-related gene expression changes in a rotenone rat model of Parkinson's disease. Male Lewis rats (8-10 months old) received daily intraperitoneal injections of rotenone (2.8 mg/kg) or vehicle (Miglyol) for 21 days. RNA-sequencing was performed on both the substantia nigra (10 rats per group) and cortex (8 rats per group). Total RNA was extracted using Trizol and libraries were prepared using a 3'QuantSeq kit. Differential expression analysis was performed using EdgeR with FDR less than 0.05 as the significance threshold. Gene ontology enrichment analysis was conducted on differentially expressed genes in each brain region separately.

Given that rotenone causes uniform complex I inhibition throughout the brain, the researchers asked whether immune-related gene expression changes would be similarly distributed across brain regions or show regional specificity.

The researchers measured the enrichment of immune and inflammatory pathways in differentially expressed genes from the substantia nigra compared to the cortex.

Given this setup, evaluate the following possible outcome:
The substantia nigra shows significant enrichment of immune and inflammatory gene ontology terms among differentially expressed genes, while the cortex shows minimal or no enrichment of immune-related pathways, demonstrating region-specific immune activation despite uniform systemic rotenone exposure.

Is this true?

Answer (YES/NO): YES